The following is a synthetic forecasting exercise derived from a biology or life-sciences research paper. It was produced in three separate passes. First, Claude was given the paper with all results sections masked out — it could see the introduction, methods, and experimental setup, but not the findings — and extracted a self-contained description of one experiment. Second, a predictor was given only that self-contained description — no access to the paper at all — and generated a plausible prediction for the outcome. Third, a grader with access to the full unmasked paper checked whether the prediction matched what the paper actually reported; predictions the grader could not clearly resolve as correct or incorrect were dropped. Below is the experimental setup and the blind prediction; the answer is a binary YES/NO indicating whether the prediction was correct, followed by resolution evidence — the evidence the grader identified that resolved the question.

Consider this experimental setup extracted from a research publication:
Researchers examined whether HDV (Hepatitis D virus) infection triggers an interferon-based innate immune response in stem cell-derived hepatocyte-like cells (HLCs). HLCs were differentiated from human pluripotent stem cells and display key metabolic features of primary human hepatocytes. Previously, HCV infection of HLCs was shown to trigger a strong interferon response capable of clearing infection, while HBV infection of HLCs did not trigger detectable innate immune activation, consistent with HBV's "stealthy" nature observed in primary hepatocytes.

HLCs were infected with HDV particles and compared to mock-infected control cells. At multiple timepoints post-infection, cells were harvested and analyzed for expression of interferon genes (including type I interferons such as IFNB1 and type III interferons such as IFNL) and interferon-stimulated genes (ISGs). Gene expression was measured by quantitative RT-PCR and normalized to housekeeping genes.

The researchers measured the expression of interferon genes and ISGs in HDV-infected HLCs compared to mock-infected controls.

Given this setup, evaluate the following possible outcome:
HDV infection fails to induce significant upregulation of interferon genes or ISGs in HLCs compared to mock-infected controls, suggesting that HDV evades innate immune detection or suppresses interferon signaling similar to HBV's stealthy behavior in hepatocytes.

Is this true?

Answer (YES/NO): NO